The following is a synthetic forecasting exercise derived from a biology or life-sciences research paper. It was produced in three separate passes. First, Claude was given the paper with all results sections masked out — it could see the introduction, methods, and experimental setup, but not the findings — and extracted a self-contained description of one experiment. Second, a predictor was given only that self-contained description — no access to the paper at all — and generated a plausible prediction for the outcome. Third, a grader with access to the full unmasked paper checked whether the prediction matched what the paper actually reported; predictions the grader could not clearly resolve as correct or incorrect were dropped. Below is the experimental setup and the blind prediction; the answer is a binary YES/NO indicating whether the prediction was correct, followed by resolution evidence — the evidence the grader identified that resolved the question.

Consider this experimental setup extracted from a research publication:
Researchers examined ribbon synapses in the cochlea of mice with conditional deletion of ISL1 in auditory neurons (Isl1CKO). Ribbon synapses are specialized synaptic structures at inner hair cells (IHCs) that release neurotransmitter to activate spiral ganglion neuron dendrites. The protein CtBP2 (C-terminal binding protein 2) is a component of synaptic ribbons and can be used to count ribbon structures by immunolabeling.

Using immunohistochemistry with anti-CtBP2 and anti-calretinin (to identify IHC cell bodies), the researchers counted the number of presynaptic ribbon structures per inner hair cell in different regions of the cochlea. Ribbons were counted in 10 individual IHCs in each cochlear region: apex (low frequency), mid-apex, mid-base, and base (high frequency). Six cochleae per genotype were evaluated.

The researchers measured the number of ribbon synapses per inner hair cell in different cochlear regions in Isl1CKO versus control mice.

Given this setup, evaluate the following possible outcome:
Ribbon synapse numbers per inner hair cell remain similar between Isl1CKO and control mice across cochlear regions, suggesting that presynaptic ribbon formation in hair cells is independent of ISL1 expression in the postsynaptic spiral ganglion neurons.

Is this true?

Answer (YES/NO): NO